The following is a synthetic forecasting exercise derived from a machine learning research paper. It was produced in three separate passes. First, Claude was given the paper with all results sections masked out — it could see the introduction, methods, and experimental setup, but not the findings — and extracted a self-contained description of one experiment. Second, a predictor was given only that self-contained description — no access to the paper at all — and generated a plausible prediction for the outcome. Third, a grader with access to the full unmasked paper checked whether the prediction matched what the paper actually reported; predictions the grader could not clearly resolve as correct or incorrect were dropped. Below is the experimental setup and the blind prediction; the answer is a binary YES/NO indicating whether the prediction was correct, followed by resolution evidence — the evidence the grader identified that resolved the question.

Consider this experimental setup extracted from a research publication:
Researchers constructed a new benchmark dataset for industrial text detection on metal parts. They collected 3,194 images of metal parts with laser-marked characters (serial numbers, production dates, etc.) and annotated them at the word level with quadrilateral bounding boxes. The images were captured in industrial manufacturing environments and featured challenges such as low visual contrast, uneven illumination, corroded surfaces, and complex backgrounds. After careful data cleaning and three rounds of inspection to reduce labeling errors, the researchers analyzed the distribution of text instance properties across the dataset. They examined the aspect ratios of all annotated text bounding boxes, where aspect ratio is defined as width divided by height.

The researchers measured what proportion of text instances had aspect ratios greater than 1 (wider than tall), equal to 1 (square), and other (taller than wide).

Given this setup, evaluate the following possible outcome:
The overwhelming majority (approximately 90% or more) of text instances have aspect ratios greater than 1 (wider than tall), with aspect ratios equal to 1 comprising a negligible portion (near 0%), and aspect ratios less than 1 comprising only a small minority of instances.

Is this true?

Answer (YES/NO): NO